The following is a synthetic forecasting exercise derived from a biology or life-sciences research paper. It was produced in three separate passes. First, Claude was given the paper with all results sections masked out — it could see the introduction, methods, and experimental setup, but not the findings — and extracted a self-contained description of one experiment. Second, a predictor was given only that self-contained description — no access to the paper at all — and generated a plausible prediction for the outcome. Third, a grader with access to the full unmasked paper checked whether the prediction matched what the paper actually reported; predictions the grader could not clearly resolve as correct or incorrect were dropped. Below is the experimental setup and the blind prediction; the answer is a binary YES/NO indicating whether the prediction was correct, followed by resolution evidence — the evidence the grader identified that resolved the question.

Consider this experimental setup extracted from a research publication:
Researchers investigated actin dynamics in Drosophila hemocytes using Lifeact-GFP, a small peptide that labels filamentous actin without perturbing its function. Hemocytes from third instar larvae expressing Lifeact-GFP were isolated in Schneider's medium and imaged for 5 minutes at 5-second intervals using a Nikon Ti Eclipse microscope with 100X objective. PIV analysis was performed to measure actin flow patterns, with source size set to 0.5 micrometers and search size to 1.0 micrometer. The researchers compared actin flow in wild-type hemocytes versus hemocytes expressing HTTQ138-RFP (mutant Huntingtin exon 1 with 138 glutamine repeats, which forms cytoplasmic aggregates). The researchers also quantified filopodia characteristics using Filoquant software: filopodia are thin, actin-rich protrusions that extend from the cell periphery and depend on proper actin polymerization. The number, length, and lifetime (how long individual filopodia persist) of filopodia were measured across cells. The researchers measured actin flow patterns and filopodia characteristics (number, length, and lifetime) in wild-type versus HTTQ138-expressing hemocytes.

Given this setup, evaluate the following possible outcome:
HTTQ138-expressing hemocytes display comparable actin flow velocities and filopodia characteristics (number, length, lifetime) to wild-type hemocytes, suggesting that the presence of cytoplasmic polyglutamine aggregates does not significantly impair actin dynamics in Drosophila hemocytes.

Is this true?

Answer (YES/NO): NO